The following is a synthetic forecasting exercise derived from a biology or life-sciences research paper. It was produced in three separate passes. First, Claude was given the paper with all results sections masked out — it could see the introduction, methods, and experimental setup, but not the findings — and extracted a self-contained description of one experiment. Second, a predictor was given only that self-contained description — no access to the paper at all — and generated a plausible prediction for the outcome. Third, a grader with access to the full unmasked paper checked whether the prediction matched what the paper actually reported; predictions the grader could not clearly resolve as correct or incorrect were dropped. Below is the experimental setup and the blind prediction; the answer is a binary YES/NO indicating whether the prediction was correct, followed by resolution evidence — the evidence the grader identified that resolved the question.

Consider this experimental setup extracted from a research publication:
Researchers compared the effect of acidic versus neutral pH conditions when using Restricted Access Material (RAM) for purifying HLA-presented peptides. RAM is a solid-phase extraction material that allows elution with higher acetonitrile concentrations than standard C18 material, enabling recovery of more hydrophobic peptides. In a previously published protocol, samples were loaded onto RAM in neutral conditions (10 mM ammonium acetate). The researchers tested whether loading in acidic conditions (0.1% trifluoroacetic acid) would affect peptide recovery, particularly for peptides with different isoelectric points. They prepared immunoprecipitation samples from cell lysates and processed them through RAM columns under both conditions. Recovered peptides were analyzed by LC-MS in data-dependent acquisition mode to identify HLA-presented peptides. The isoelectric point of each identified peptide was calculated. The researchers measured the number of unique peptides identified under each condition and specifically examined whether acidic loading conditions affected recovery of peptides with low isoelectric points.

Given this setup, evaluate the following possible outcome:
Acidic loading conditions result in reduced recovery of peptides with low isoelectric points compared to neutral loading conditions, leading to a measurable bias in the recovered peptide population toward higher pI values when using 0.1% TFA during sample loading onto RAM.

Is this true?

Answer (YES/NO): NO